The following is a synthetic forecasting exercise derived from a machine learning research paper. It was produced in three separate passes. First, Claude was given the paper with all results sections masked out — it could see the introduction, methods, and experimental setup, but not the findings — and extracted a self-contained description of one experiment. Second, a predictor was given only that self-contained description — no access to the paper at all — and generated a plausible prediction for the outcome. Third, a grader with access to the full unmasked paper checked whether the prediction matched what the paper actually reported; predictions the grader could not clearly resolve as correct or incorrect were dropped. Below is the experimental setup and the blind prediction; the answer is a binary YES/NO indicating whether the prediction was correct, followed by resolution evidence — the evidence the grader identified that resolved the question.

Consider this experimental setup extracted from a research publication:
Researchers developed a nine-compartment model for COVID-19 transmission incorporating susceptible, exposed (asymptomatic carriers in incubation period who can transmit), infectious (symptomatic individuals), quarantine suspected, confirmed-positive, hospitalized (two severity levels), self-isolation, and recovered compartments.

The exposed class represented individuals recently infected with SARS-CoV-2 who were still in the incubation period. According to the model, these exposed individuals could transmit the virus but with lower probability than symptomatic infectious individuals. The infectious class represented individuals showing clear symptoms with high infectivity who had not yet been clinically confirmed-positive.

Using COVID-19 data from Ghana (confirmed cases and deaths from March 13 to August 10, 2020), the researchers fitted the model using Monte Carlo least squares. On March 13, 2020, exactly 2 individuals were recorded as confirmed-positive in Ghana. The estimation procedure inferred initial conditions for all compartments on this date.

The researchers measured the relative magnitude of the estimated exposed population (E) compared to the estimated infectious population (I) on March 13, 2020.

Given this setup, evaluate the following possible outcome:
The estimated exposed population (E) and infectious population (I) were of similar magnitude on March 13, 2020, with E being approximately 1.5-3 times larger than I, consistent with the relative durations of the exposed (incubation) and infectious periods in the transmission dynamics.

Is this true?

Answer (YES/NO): NO